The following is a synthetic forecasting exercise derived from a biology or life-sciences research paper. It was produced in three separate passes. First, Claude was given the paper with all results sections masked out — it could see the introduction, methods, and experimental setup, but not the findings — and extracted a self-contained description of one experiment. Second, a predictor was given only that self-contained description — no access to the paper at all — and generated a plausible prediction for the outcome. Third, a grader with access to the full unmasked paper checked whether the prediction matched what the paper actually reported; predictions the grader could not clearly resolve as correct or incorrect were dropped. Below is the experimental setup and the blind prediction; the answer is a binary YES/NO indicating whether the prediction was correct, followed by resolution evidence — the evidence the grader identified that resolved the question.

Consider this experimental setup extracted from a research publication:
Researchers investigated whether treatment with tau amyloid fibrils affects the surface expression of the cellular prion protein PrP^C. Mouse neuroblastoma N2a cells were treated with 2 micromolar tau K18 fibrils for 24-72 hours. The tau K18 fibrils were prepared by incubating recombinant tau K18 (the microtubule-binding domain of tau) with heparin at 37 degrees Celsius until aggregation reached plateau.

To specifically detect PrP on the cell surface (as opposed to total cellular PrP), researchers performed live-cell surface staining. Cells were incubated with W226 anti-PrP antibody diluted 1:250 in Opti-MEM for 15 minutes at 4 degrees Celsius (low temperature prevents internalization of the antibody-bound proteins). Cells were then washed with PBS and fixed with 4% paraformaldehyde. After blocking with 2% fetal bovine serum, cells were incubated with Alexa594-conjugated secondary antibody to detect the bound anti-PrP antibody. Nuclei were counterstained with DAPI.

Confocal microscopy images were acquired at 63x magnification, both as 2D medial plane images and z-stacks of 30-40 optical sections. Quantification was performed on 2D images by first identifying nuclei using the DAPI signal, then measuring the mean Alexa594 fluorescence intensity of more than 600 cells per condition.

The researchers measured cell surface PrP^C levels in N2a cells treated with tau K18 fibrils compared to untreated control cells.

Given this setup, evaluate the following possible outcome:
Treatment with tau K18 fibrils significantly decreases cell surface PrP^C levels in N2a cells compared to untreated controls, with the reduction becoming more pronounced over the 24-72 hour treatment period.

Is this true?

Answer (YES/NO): NO